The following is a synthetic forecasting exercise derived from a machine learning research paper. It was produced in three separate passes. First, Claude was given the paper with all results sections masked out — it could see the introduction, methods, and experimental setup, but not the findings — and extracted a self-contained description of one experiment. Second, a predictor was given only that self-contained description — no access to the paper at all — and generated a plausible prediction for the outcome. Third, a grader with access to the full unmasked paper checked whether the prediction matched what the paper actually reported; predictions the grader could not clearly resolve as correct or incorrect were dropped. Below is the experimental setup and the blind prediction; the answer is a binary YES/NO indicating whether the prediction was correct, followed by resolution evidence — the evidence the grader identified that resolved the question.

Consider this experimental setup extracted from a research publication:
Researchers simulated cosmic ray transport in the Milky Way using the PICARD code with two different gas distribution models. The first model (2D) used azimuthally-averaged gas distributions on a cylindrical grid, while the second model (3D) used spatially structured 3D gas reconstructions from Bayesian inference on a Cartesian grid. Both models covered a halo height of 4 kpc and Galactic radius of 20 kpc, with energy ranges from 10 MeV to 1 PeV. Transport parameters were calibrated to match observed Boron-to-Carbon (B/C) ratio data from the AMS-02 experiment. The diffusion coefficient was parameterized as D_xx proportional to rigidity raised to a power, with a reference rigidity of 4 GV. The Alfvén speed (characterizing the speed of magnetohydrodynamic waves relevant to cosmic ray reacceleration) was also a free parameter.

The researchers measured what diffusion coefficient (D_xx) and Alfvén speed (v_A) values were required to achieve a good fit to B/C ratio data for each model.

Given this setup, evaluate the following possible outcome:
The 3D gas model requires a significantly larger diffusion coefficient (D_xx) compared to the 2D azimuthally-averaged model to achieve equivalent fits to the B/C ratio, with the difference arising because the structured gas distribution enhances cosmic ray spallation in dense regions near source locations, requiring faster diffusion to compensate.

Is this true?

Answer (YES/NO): NO